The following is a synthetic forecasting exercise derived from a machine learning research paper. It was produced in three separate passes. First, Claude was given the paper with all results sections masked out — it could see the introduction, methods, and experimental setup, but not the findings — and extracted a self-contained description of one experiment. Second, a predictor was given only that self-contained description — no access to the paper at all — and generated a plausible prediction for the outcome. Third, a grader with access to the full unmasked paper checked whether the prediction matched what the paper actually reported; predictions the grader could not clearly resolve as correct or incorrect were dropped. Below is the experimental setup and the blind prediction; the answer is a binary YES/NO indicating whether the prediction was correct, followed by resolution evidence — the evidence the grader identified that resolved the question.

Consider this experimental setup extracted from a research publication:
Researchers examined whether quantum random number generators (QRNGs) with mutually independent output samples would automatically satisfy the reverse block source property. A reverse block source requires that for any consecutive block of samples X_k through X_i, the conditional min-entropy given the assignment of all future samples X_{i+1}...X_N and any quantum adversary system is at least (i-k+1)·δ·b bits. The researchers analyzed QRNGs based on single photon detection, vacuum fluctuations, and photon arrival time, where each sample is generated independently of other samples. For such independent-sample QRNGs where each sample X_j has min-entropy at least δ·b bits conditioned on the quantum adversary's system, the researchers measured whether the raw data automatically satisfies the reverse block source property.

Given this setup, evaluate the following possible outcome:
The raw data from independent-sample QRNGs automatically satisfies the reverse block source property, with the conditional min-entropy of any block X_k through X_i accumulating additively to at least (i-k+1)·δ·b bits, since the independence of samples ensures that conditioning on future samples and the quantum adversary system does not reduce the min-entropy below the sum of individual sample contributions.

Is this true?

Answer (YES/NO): YES